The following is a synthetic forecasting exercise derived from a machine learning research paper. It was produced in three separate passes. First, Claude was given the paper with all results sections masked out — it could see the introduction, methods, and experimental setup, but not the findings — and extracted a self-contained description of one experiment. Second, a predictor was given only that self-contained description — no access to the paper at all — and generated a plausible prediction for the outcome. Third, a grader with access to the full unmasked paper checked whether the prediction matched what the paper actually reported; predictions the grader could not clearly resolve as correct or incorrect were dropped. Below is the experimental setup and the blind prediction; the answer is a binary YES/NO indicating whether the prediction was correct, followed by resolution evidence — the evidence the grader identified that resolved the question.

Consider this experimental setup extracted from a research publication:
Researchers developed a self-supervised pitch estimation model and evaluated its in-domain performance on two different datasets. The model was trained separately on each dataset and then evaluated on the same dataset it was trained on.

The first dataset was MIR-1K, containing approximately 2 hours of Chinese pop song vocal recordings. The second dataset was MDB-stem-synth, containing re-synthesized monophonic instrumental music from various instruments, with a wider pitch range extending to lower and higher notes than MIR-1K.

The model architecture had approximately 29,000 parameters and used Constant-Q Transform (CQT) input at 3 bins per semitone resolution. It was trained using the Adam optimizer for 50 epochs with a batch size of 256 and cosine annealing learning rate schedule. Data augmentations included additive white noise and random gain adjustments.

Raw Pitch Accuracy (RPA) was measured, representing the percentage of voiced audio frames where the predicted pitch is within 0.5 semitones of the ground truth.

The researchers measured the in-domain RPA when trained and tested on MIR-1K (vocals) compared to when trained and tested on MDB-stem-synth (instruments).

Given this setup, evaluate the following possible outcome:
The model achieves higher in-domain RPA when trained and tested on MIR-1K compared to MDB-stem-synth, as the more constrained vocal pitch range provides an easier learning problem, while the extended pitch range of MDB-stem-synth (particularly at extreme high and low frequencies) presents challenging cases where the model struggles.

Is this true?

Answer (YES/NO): YES